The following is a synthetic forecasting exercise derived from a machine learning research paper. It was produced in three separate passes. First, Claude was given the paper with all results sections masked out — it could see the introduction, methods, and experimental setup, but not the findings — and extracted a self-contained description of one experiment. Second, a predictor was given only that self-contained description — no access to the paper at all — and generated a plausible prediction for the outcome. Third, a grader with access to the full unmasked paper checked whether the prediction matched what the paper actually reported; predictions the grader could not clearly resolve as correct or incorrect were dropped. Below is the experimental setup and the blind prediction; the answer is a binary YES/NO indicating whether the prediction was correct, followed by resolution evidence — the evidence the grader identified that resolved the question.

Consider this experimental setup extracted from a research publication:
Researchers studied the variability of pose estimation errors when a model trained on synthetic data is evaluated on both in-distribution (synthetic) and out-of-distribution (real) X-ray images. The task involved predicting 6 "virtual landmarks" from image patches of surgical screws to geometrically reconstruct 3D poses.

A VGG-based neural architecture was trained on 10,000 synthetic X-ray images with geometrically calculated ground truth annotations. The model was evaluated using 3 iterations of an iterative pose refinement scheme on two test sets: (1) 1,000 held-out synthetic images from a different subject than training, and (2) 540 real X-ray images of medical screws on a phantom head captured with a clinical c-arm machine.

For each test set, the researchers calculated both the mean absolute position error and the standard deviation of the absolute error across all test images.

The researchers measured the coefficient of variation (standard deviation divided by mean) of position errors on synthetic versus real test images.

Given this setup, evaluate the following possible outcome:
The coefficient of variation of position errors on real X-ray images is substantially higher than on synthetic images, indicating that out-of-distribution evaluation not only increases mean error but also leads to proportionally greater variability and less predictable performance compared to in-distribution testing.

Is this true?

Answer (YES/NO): YES